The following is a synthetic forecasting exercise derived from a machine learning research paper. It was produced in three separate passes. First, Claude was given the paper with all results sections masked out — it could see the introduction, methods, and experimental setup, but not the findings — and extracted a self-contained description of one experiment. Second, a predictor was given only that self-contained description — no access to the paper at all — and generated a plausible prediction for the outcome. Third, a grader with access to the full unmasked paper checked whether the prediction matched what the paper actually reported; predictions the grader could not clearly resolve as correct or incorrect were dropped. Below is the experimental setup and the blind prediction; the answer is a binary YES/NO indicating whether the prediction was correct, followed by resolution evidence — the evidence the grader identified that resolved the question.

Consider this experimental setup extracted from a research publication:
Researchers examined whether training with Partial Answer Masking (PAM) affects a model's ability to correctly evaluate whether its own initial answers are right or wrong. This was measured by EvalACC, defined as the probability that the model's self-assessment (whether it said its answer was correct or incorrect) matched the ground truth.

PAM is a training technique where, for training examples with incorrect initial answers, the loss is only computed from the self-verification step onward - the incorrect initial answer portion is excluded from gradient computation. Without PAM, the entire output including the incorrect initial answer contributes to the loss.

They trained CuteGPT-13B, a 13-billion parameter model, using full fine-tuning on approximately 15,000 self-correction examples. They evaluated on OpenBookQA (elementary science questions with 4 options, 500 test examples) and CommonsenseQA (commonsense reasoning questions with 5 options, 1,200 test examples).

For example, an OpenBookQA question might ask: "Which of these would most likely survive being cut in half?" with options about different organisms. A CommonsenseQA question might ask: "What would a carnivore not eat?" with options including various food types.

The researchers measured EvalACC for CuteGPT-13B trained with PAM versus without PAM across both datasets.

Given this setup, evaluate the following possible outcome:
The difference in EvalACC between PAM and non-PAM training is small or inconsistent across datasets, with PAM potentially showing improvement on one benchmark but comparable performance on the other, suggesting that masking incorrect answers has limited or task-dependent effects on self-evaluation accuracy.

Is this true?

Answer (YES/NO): NO